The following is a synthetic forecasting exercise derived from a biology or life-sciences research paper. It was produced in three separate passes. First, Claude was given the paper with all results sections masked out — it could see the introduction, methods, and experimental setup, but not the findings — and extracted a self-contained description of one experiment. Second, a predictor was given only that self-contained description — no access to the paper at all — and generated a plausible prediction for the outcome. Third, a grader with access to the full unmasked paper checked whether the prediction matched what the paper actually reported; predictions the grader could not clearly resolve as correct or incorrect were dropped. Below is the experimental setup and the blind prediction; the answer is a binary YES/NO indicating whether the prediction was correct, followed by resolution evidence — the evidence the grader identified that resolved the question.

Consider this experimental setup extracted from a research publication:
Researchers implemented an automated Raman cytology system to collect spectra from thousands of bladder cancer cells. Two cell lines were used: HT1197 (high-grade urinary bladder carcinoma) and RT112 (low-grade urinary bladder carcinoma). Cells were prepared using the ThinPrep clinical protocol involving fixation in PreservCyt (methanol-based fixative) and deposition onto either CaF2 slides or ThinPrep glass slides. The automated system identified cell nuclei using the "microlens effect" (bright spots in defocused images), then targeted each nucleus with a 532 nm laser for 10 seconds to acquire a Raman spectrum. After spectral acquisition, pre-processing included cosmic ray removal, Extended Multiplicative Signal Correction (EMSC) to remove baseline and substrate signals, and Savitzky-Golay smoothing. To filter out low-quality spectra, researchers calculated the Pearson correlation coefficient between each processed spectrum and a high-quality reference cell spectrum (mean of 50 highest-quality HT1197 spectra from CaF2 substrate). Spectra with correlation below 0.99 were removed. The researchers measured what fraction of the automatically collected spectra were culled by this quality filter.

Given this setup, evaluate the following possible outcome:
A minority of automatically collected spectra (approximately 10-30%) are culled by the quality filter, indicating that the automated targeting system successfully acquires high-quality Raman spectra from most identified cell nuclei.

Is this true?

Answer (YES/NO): NO